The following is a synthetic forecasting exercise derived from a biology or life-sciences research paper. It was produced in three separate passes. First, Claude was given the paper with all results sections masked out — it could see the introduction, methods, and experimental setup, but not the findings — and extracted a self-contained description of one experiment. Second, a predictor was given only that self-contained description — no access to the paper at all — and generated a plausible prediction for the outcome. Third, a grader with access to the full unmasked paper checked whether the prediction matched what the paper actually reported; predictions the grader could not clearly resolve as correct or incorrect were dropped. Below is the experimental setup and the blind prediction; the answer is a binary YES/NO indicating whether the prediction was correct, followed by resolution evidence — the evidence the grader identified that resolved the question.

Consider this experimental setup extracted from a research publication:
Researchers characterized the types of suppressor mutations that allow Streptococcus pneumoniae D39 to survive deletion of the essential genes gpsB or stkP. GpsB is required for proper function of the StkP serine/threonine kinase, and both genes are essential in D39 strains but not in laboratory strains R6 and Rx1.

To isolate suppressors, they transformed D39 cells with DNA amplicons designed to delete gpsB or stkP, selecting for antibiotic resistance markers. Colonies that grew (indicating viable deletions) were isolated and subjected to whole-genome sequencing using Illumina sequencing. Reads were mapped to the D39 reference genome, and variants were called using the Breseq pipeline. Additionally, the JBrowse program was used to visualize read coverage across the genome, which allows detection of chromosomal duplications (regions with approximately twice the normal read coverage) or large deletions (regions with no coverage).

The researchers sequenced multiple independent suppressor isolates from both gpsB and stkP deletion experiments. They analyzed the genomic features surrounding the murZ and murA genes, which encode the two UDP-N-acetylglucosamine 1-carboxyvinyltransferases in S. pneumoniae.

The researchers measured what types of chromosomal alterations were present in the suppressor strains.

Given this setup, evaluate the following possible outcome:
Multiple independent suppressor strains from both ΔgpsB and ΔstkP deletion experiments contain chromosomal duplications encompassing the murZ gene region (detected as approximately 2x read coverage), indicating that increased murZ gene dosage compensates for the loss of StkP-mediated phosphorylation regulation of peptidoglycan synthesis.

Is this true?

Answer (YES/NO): YES